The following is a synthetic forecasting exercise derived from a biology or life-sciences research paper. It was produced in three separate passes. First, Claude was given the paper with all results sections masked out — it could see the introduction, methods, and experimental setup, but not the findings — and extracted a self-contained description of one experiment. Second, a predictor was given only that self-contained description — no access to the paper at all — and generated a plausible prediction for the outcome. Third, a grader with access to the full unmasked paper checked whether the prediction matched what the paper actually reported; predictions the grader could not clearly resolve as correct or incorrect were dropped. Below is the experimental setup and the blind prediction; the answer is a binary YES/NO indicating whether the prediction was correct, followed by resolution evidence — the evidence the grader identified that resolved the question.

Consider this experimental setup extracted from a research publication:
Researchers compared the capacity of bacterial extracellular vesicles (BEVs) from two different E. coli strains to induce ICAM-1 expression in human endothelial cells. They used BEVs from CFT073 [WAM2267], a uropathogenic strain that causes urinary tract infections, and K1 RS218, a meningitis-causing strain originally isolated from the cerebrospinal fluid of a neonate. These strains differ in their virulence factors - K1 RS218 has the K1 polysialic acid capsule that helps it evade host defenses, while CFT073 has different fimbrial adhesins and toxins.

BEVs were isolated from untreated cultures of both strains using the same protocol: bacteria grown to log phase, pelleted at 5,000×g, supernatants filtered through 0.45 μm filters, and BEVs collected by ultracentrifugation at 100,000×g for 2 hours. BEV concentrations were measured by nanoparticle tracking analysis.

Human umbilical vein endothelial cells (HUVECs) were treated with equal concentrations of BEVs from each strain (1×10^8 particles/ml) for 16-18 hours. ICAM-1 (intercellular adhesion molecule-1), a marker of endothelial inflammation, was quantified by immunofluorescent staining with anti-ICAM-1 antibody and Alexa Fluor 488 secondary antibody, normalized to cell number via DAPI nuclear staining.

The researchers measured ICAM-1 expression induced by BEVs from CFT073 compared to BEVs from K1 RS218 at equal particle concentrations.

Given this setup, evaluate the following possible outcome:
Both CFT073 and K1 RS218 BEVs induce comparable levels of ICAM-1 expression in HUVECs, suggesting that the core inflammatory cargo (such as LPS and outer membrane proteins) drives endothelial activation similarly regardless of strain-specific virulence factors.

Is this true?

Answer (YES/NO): NO